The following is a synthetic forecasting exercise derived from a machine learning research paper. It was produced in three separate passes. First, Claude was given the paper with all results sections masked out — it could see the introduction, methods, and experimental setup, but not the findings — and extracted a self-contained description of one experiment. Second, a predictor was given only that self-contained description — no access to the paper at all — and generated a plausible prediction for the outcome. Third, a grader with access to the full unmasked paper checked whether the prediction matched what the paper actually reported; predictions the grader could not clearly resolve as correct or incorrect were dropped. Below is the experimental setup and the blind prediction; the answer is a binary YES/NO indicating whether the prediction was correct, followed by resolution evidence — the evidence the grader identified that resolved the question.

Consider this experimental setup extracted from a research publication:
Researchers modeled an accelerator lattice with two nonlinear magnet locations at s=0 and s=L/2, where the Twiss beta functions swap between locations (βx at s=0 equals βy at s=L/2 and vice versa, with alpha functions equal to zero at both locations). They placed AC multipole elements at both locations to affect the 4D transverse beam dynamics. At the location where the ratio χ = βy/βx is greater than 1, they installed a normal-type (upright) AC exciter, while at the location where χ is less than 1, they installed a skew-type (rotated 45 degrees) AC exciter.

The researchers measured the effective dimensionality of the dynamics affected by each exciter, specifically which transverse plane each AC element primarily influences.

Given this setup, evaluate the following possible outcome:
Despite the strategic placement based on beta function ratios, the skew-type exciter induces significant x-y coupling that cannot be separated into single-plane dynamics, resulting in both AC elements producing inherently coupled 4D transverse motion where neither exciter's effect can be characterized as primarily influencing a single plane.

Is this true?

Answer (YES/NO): NO